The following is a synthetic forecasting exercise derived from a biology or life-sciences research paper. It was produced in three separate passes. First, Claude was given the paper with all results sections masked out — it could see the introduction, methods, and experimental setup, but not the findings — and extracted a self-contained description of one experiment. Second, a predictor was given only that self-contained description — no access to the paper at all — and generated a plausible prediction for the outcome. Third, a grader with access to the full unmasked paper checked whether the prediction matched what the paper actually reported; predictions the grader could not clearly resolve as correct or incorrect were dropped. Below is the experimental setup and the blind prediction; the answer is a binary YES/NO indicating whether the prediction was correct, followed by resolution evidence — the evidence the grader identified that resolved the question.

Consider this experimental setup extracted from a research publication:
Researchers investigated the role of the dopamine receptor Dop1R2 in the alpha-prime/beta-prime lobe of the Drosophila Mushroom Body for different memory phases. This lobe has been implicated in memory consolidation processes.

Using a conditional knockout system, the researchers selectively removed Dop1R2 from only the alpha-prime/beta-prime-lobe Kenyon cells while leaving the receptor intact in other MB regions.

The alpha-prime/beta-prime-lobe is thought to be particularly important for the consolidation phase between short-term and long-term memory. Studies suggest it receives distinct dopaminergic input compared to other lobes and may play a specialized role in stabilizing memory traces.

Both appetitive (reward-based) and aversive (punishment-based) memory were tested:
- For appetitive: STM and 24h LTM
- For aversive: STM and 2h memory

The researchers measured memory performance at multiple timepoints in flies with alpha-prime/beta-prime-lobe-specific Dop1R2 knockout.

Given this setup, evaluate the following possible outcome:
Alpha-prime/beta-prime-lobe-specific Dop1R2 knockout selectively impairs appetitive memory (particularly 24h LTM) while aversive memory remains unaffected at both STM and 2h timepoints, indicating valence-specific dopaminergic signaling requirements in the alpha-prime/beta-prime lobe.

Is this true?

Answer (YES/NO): NO